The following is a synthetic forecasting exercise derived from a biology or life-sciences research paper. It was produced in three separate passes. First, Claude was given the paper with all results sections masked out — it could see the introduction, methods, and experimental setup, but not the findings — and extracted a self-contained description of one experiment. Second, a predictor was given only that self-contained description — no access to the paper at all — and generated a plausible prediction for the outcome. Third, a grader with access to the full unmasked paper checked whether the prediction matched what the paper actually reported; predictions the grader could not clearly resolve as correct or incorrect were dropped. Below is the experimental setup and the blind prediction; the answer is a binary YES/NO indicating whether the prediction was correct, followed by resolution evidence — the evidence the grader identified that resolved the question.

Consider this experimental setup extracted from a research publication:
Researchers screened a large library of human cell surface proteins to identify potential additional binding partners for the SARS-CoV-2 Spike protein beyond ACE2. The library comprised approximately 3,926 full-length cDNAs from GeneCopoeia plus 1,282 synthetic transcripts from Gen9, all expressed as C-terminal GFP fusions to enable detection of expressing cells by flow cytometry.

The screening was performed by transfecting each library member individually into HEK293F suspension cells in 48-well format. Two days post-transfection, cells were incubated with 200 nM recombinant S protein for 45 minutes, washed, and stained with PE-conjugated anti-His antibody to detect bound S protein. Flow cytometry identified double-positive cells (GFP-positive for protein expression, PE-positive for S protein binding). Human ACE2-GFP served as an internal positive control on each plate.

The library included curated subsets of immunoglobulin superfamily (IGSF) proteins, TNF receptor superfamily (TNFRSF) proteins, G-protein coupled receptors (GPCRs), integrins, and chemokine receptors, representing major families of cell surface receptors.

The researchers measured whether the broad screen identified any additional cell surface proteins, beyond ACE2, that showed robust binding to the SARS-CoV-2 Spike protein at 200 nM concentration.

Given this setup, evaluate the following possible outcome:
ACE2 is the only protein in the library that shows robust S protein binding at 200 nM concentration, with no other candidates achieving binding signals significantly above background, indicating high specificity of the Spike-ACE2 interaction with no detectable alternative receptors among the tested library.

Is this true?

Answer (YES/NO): YES